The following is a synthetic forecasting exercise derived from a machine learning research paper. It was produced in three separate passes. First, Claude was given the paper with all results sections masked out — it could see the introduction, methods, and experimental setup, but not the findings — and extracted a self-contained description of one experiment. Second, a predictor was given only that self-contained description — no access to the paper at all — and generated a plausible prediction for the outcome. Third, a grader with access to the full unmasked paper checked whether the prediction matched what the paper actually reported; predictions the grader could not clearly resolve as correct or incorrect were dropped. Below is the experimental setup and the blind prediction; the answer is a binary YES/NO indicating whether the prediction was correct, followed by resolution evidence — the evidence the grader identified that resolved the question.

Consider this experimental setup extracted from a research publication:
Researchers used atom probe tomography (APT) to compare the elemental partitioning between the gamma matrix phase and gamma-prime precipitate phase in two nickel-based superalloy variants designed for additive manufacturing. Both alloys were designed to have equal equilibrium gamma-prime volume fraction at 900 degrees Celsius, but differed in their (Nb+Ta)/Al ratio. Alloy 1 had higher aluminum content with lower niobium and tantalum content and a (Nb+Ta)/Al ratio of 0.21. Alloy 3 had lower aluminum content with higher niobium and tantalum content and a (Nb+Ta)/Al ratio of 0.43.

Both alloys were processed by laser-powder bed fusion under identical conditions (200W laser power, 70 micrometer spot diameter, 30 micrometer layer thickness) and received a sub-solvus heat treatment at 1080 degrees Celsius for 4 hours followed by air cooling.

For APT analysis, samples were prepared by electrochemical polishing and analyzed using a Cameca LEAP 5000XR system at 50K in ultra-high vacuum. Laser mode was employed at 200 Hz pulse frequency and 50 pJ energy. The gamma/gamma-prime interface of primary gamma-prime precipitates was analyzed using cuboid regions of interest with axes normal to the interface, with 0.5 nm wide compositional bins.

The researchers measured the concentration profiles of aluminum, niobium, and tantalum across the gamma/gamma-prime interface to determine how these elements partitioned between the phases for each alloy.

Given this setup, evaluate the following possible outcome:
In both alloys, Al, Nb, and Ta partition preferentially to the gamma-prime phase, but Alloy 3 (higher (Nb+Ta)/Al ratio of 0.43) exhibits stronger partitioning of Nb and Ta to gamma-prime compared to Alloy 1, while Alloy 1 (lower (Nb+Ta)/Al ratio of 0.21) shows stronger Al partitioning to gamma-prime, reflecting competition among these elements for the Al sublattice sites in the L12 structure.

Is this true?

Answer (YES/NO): NO